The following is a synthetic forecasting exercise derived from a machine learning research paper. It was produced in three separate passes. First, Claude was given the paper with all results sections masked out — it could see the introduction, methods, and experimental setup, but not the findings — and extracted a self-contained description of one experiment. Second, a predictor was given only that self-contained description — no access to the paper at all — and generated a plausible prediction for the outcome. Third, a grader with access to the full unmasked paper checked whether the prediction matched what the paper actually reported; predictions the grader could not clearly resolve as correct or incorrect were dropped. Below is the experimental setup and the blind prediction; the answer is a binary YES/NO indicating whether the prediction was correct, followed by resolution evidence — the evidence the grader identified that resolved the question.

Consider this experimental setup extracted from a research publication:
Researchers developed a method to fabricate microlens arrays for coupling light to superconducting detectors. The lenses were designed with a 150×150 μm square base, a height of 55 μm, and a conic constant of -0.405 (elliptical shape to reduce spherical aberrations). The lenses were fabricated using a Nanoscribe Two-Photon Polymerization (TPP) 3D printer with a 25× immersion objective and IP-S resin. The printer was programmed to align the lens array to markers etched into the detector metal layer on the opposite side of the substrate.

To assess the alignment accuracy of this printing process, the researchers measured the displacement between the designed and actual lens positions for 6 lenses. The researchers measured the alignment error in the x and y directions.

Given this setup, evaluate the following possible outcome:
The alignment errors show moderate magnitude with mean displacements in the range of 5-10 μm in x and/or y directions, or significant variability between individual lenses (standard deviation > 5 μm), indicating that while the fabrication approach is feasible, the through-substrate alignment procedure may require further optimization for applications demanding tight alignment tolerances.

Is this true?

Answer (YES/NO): YES